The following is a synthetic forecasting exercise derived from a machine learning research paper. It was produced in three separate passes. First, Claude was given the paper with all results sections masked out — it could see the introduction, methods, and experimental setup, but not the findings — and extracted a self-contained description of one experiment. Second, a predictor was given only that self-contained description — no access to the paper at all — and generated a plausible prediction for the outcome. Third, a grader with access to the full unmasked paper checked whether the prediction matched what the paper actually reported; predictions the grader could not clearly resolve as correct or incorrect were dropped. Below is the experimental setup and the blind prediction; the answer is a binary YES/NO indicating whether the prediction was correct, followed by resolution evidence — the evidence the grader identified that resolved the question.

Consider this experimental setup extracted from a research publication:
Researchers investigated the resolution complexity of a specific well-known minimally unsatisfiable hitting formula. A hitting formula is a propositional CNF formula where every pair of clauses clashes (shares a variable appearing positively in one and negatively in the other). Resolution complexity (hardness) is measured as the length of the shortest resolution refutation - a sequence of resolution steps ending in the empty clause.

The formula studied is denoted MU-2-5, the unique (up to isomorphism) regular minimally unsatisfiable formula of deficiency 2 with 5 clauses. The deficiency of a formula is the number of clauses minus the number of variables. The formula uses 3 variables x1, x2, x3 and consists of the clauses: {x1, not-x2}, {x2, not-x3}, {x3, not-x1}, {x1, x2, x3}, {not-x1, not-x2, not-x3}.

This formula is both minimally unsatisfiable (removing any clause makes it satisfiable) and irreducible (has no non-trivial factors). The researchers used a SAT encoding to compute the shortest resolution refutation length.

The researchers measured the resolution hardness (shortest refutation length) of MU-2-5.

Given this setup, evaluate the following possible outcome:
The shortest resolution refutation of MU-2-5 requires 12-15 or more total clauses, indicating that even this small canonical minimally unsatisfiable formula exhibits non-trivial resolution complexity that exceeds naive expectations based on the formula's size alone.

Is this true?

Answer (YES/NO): NO